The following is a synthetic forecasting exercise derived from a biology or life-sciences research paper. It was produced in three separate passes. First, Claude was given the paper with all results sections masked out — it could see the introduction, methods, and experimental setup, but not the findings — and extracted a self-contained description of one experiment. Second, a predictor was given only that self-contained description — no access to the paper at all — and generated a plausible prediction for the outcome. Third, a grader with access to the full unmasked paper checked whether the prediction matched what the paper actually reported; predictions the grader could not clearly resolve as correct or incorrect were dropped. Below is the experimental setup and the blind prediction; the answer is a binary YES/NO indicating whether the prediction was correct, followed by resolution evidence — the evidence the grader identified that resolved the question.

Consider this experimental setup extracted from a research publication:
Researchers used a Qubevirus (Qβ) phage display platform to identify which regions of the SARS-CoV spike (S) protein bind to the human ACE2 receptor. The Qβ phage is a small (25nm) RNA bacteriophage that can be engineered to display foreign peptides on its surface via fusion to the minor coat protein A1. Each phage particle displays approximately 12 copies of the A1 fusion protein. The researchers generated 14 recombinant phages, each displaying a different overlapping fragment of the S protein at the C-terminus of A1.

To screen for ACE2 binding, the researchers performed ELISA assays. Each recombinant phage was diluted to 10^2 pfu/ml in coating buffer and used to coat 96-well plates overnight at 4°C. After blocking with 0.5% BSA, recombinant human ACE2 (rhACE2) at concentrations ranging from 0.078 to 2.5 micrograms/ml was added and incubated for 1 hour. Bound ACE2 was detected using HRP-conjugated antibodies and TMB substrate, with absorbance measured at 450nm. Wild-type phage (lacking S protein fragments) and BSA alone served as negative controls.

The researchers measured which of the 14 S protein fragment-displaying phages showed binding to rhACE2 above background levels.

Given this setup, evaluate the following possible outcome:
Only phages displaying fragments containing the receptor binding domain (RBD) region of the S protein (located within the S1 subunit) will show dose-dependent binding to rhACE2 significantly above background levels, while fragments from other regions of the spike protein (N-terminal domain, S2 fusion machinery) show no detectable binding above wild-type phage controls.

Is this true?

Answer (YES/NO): YES